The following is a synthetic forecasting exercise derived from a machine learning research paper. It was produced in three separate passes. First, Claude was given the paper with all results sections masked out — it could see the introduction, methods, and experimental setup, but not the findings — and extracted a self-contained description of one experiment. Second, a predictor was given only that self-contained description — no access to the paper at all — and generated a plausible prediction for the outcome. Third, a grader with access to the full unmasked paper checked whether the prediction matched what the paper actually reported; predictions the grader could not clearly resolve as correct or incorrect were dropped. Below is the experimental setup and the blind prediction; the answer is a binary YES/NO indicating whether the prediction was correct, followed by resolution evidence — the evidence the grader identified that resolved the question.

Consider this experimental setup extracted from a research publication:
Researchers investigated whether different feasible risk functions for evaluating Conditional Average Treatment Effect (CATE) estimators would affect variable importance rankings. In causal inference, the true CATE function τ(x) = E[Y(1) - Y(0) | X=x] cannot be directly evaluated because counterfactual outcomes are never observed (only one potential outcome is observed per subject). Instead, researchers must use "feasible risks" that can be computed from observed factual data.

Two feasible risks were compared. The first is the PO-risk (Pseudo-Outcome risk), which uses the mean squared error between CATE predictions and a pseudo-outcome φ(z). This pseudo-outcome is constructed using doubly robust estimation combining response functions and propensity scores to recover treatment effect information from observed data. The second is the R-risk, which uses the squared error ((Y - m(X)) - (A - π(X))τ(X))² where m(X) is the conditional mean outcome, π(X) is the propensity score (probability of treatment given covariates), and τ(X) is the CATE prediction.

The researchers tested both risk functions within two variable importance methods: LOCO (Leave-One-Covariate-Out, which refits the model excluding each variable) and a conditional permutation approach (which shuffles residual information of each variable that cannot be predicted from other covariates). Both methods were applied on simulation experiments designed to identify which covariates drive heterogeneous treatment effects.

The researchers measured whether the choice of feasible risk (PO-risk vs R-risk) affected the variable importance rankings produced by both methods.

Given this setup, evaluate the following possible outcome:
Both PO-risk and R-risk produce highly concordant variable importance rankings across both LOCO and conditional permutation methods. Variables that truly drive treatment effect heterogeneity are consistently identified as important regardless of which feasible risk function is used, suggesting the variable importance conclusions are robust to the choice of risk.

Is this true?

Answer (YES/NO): YES